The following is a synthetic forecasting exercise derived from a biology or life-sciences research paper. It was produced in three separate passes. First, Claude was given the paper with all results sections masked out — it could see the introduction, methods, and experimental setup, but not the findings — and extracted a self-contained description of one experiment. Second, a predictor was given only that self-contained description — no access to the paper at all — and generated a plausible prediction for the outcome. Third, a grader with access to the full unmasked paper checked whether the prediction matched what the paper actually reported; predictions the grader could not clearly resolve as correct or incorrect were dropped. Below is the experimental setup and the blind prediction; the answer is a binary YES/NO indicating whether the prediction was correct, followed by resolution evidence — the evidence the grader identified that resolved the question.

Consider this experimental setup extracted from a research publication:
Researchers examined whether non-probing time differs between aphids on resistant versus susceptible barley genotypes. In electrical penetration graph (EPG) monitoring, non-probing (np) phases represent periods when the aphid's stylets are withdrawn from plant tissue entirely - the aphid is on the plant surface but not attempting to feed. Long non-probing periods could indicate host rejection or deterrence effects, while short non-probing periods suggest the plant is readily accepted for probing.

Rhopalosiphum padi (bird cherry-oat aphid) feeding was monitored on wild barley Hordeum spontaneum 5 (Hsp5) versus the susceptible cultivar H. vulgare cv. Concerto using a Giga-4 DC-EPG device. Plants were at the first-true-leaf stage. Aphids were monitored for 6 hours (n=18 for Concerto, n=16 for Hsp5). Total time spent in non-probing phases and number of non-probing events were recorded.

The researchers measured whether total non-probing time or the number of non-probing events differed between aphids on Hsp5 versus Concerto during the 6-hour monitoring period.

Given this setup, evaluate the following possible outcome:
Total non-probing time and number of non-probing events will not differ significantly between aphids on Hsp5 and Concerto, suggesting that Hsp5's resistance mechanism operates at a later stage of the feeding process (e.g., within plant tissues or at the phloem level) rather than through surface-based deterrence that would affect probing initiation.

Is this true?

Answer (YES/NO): YES